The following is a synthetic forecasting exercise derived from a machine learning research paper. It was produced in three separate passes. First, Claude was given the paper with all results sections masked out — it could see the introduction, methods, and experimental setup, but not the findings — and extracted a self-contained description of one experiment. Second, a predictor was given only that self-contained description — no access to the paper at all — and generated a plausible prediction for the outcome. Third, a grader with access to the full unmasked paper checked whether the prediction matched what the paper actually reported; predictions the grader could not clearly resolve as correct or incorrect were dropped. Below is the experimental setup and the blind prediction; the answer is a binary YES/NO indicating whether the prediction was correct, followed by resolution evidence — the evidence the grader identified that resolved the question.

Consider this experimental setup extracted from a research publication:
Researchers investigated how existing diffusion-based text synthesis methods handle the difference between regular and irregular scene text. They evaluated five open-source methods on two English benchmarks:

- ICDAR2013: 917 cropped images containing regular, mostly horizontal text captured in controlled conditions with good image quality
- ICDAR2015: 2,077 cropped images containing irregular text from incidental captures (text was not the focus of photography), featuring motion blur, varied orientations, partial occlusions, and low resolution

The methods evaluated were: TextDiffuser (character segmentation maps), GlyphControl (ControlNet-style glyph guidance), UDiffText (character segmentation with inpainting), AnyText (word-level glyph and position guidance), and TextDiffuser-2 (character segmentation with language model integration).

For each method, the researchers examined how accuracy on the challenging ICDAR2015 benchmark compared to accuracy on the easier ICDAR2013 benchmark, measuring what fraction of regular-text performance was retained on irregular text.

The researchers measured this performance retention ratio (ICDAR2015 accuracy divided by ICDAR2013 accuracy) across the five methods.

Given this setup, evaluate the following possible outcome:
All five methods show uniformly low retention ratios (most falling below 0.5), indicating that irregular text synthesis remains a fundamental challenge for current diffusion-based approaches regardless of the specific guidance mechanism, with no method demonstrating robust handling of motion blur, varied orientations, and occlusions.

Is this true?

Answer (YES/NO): YES